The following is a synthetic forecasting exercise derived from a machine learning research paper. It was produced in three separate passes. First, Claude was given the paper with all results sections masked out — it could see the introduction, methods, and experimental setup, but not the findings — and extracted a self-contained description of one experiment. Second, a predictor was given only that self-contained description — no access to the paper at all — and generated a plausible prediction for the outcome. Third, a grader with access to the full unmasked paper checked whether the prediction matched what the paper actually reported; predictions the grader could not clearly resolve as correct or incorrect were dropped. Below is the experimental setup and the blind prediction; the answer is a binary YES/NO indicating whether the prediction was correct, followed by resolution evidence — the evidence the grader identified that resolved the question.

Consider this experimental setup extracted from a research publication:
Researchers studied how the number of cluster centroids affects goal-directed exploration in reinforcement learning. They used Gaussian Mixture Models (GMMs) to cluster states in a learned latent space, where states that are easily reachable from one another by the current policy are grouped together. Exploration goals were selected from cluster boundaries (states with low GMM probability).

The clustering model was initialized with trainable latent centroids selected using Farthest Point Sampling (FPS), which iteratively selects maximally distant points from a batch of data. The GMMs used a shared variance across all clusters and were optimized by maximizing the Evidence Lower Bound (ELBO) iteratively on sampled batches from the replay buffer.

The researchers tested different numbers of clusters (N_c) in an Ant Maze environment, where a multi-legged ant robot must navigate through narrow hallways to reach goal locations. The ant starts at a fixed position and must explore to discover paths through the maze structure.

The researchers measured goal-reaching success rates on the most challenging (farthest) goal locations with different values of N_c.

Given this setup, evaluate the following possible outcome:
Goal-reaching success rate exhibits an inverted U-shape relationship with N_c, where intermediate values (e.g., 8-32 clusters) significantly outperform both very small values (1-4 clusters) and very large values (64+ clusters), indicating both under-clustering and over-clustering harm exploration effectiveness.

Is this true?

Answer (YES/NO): NO